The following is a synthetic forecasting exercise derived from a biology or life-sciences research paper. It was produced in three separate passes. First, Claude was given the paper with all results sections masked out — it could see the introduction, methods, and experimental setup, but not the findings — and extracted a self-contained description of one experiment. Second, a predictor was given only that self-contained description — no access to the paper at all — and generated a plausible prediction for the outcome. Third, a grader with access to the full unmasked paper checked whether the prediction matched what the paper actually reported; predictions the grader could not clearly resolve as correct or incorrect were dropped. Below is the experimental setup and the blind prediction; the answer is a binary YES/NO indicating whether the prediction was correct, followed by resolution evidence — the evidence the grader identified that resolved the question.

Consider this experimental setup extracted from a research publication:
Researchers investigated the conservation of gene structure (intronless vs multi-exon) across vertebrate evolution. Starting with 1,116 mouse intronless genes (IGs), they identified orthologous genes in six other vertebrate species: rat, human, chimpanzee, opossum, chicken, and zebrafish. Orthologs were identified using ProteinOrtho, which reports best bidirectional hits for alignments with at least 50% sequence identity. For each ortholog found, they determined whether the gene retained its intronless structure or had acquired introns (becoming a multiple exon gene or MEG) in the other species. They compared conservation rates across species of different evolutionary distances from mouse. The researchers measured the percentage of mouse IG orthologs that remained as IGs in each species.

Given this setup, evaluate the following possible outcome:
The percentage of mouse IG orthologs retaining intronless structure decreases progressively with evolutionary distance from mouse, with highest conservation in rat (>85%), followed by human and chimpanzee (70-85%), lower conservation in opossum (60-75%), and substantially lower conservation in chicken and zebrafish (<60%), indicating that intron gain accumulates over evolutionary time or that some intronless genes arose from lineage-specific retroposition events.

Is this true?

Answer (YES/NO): NO